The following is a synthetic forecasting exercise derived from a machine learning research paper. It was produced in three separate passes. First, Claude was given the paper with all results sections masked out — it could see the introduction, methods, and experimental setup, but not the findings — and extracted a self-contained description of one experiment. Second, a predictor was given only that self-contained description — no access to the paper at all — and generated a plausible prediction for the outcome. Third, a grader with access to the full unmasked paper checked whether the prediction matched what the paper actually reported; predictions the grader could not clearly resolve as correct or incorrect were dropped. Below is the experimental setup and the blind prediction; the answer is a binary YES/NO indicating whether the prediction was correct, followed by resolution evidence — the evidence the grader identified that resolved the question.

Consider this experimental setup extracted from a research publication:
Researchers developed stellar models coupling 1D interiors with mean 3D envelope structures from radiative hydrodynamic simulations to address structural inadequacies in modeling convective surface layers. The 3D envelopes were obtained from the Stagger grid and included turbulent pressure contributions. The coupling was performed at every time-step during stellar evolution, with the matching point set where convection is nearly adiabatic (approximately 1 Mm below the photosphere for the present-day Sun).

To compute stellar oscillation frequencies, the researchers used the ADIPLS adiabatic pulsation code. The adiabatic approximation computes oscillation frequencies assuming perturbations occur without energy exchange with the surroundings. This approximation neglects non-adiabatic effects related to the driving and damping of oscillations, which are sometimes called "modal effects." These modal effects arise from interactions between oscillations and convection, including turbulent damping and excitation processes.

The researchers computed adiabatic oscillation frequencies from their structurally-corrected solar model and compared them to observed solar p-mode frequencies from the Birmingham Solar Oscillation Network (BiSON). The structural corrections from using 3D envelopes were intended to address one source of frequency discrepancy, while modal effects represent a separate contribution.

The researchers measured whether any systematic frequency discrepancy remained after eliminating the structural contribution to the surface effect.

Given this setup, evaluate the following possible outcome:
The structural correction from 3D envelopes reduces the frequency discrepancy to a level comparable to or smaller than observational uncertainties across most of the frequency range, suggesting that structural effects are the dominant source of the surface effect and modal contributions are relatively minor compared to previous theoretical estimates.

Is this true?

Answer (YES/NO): NO